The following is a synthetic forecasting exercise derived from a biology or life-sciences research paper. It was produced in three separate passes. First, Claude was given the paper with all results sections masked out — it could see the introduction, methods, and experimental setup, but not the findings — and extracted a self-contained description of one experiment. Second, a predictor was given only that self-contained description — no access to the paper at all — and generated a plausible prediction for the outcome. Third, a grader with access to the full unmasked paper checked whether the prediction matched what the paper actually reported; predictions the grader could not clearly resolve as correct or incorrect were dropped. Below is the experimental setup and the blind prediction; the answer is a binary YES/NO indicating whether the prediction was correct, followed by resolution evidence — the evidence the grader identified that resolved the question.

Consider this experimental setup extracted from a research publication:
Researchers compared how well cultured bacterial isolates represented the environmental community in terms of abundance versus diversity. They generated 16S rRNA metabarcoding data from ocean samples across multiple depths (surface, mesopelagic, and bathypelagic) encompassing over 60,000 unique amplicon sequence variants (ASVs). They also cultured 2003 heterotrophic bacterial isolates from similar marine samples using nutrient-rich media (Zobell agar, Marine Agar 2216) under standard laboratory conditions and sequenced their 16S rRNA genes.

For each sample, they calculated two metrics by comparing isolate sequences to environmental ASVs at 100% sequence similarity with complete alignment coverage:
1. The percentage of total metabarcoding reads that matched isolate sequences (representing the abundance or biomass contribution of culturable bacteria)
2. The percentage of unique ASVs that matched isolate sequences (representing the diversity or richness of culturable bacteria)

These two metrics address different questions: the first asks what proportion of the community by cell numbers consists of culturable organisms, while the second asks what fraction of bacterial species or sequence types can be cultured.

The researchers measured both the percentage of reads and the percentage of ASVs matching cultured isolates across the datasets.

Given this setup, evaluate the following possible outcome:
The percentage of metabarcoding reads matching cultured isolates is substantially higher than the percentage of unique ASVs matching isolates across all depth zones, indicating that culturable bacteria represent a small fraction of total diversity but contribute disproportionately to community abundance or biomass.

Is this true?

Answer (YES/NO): NO